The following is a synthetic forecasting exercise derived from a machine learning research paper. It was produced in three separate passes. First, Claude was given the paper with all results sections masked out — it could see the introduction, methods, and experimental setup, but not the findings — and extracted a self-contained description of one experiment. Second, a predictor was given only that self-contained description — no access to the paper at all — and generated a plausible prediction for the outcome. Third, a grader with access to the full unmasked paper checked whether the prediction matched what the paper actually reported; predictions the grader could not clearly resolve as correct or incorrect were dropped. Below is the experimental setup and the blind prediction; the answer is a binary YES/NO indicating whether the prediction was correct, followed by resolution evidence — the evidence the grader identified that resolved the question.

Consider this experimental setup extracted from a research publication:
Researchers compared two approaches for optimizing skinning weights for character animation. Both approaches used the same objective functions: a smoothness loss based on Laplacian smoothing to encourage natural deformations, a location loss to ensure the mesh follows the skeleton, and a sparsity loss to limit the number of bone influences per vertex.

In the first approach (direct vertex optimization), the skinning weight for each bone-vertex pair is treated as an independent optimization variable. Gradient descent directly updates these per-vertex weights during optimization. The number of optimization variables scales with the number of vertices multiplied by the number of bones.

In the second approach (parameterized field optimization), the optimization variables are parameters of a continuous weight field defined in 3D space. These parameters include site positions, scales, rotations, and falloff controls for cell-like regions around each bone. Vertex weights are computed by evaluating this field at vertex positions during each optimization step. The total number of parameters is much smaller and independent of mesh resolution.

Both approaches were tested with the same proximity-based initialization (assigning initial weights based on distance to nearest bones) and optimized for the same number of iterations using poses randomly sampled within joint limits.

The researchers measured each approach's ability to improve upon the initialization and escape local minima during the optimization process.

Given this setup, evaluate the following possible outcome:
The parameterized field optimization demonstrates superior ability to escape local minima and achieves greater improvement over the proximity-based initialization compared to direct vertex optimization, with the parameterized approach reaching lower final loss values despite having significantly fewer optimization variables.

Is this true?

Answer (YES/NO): YES